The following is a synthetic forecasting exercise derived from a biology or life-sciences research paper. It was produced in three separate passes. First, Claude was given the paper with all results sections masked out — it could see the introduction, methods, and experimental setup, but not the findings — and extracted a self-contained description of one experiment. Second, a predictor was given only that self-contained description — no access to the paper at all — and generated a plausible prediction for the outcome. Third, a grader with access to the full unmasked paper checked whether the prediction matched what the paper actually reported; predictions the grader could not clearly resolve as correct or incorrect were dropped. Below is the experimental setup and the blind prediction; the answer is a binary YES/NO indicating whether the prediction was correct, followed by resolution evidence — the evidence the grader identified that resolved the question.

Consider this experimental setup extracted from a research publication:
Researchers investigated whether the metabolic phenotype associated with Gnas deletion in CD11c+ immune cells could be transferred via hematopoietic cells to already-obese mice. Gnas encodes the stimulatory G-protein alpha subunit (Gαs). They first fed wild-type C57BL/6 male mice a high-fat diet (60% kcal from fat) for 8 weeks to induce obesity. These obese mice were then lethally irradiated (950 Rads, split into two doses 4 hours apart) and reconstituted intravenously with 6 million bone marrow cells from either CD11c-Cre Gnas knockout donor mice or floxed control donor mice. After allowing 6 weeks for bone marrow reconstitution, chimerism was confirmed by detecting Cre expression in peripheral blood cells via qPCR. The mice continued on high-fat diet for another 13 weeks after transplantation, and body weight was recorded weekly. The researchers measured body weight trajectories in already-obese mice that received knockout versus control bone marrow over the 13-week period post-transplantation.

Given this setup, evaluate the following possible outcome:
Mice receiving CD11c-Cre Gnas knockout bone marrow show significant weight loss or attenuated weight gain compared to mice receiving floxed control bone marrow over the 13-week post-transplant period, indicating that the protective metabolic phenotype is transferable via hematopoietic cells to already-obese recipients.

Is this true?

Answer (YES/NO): YES